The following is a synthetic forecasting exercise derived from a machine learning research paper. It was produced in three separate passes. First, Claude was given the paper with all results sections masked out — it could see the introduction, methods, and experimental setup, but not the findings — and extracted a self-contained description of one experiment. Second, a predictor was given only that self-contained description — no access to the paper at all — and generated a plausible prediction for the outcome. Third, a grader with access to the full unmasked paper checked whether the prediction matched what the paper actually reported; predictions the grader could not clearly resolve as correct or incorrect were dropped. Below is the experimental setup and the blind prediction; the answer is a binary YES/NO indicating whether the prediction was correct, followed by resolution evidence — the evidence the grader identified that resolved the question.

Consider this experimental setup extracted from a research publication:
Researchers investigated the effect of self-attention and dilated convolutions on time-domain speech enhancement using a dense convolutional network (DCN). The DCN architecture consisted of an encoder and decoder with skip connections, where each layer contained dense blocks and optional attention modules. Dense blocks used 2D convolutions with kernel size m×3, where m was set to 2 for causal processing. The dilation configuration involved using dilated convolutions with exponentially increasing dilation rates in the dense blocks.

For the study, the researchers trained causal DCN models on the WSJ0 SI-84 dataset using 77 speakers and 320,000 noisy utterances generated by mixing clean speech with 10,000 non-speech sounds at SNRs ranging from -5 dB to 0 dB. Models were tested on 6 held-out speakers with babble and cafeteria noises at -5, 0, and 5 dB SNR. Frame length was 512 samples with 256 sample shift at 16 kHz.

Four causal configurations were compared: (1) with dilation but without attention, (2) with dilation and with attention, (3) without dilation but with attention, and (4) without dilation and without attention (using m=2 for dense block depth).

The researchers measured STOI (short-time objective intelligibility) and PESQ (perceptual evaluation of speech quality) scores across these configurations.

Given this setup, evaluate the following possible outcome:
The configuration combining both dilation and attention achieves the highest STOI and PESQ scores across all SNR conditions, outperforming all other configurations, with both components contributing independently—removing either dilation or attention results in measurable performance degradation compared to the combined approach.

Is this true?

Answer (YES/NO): NO